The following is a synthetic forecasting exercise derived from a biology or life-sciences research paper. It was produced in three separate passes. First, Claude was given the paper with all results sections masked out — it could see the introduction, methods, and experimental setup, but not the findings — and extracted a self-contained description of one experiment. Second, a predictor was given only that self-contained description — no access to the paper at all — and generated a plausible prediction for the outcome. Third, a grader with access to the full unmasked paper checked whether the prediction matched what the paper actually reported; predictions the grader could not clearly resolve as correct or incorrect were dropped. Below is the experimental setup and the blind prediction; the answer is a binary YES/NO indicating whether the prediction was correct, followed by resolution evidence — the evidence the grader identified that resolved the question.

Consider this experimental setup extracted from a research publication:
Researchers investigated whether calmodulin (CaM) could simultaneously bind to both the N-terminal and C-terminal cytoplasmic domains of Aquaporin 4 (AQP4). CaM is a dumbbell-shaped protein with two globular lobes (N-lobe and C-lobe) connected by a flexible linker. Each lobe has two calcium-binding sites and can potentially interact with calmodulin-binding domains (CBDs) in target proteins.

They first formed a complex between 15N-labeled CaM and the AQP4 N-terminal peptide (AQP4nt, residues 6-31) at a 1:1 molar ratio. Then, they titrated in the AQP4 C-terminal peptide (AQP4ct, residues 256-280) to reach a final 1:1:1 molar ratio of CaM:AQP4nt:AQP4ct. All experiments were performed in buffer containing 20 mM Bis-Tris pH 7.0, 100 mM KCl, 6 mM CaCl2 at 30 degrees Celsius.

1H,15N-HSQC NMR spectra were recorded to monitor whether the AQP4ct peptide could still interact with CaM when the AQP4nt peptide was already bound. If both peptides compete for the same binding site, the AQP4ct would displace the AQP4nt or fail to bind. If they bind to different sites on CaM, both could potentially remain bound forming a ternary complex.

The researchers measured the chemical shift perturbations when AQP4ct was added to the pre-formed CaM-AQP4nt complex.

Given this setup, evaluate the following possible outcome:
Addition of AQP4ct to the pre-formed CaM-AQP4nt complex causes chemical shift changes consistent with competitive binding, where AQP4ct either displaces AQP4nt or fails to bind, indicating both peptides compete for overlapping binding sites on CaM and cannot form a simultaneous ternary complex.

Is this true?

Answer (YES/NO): NO